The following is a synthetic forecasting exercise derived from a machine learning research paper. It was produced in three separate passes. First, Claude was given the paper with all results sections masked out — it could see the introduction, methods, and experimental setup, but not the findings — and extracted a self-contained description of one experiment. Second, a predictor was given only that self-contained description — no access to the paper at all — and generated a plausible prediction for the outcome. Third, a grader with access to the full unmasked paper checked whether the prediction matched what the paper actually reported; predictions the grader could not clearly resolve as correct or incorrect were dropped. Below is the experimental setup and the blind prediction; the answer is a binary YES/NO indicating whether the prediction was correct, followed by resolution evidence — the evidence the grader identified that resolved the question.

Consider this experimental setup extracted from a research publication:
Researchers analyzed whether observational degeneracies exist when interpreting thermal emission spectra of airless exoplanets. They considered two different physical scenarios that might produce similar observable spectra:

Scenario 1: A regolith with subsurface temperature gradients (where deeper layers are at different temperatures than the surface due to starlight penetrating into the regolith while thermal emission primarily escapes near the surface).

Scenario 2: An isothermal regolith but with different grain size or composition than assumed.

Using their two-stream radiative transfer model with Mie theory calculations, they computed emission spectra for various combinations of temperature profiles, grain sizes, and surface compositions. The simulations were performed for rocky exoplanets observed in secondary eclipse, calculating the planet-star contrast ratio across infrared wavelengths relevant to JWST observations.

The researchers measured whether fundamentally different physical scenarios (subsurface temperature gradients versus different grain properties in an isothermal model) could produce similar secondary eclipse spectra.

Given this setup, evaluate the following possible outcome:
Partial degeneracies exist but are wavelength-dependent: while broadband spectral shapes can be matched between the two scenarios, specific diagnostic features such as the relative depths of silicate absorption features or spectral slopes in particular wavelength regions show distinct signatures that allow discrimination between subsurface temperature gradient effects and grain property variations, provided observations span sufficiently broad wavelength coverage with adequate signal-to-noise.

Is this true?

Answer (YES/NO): NO